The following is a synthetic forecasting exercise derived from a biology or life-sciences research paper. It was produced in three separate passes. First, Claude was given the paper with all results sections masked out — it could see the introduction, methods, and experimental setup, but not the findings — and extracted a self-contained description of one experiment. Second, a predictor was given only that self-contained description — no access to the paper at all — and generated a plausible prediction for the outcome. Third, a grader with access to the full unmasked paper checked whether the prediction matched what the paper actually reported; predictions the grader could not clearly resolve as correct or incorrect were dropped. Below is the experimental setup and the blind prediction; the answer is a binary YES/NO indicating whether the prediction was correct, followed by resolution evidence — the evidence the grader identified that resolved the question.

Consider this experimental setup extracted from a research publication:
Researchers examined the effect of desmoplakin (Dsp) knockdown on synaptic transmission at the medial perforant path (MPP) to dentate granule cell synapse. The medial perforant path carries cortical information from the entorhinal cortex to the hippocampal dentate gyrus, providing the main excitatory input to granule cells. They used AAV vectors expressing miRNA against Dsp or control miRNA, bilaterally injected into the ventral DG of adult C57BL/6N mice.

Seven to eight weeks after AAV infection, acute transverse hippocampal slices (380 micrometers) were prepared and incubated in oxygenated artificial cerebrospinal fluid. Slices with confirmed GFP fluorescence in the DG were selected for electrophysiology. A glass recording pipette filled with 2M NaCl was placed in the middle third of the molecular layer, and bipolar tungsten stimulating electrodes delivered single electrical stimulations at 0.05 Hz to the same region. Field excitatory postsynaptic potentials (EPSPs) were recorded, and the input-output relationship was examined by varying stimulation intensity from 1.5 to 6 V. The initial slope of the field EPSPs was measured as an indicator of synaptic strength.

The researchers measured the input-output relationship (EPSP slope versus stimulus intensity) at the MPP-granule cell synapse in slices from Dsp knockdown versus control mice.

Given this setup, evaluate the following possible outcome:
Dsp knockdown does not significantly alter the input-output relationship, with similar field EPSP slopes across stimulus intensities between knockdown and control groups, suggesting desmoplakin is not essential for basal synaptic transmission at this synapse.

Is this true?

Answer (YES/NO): YES